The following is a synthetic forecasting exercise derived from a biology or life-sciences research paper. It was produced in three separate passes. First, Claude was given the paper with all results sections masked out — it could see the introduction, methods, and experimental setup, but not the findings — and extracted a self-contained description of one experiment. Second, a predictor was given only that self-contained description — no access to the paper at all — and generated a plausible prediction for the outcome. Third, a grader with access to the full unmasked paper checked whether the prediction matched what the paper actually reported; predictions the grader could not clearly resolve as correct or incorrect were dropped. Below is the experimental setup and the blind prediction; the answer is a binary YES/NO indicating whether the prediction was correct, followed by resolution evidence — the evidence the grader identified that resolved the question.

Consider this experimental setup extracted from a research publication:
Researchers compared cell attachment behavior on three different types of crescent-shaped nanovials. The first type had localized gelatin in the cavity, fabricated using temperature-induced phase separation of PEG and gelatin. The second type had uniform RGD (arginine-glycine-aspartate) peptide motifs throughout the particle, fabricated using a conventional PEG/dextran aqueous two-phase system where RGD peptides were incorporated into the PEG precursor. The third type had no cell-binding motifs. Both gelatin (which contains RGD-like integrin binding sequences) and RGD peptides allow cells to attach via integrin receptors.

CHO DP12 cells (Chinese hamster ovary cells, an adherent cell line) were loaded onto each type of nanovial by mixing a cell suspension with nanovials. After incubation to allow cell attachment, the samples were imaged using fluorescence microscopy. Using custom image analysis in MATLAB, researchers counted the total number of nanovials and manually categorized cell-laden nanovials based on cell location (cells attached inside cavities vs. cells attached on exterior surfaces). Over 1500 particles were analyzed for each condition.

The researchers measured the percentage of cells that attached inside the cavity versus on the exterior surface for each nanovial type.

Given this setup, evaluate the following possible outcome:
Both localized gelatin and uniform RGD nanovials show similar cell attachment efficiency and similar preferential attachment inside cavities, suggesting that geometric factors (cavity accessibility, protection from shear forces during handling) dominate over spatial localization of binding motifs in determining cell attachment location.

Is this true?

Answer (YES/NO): NO